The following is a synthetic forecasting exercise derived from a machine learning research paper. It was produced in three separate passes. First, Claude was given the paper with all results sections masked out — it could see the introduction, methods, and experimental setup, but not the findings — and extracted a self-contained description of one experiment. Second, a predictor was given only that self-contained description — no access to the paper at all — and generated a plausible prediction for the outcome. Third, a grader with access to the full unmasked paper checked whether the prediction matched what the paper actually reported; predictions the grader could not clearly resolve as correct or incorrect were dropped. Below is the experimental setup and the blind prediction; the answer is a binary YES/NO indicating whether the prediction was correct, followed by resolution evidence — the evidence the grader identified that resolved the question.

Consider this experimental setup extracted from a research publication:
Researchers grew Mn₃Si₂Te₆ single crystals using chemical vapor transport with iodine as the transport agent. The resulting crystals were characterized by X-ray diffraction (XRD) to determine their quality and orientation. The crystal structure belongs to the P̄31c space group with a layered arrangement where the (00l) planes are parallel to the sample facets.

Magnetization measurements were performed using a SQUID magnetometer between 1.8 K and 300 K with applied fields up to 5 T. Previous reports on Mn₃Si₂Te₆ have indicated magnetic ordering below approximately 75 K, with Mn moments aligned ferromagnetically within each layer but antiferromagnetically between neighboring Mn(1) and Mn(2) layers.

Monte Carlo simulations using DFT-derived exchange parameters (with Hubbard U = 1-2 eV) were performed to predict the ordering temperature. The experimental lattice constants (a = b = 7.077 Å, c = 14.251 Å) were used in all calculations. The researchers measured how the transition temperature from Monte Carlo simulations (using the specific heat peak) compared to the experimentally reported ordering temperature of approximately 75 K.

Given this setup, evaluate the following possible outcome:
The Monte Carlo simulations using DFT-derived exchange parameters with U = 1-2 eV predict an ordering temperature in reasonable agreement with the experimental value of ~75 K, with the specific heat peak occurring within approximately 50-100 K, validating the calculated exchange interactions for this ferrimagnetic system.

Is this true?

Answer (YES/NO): NO